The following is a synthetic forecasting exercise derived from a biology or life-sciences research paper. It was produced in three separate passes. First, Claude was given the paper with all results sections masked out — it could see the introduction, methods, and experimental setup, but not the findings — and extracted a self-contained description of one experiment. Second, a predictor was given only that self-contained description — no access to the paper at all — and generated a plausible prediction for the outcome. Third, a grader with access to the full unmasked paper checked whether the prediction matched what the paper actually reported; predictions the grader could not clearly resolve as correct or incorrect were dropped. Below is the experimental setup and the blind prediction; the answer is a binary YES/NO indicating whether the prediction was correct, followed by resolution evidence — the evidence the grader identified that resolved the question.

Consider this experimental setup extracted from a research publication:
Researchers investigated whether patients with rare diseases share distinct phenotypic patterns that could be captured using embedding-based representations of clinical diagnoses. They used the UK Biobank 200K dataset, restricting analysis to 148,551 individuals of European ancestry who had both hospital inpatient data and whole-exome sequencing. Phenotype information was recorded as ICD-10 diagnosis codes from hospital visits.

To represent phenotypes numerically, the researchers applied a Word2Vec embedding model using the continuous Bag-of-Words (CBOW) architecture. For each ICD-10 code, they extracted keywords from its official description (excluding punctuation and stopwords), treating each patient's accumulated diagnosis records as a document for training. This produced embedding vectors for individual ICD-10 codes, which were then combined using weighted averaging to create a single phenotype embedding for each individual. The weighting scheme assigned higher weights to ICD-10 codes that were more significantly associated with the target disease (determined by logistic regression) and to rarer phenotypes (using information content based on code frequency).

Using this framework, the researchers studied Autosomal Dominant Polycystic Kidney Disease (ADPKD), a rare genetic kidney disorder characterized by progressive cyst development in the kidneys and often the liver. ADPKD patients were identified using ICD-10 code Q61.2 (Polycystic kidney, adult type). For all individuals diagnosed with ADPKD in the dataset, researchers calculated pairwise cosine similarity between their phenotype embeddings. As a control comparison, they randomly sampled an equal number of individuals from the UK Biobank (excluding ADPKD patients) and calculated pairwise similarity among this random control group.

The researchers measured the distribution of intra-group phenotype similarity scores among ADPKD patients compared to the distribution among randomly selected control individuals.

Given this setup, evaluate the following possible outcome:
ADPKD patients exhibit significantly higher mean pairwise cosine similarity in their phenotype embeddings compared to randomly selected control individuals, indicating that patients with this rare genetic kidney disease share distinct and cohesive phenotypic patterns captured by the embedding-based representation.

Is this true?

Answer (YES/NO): YES